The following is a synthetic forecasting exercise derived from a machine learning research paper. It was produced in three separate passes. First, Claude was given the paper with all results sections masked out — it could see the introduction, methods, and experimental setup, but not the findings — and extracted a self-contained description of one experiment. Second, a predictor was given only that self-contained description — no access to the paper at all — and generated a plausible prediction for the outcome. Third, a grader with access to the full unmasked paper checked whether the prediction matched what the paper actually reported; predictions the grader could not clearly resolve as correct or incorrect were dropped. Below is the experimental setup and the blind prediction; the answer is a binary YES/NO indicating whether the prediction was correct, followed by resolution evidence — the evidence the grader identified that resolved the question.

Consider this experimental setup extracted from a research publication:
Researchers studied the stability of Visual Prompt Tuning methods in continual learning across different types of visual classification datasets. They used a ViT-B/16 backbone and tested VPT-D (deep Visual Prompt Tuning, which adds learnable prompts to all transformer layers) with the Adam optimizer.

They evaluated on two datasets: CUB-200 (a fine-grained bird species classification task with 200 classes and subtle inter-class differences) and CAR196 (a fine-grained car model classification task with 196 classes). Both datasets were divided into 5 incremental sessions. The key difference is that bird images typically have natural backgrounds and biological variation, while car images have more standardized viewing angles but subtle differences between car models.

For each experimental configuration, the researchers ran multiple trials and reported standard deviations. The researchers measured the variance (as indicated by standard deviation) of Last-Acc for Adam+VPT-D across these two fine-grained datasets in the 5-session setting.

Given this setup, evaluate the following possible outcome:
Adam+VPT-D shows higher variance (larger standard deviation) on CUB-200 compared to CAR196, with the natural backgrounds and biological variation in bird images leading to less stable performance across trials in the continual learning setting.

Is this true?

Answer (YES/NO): NO